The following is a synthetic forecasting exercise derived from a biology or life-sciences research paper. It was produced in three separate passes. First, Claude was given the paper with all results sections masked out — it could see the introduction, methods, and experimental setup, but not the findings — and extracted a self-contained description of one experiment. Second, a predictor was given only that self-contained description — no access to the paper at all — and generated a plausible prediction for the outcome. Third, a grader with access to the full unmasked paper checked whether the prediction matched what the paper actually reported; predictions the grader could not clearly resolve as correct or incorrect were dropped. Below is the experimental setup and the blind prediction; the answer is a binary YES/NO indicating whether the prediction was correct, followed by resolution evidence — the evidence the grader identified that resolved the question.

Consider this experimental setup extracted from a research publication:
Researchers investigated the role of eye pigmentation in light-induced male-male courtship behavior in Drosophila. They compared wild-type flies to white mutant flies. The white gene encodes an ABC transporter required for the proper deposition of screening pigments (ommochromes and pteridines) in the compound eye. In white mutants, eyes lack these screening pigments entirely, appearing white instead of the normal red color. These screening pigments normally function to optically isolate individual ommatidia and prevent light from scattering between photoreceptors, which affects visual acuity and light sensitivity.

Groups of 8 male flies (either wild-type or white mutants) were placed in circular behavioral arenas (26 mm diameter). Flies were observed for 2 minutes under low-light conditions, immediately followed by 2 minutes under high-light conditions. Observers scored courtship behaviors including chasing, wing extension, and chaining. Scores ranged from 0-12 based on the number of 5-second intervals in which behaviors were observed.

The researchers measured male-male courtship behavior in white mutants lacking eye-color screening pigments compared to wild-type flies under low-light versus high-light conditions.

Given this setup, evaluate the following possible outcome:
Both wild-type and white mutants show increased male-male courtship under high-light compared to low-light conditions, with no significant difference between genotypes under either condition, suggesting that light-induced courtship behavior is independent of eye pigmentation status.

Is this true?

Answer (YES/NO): NO